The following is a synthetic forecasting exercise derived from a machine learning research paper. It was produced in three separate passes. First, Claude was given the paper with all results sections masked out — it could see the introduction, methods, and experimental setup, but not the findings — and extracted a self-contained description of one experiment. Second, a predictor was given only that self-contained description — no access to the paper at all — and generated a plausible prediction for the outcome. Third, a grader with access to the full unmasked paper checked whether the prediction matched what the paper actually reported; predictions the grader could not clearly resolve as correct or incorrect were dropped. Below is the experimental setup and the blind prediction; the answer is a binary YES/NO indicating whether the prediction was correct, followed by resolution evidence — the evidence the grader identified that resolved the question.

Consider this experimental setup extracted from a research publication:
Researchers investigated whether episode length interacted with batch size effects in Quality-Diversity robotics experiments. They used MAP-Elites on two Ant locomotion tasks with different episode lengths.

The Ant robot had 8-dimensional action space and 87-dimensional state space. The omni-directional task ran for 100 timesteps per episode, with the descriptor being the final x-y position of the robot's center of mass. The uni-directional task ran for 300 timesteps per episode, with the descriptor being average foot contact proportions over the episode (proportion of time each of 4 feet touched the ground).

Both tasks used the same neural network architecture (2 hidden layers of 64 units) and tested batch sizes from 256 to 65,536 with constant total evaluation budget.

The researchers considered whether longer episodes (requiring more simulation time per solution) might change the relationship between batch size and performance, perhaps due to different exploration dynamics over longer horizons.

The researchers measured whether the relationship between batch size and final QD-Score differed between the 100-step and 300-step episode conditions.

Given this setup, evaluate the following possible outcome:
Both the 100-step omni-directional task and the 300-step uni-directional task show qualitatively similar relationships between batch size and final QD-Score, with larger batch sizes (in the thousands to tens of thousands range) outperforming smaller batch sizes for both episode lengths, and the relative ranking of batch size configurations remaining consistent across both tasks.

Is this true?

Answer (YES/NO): NO